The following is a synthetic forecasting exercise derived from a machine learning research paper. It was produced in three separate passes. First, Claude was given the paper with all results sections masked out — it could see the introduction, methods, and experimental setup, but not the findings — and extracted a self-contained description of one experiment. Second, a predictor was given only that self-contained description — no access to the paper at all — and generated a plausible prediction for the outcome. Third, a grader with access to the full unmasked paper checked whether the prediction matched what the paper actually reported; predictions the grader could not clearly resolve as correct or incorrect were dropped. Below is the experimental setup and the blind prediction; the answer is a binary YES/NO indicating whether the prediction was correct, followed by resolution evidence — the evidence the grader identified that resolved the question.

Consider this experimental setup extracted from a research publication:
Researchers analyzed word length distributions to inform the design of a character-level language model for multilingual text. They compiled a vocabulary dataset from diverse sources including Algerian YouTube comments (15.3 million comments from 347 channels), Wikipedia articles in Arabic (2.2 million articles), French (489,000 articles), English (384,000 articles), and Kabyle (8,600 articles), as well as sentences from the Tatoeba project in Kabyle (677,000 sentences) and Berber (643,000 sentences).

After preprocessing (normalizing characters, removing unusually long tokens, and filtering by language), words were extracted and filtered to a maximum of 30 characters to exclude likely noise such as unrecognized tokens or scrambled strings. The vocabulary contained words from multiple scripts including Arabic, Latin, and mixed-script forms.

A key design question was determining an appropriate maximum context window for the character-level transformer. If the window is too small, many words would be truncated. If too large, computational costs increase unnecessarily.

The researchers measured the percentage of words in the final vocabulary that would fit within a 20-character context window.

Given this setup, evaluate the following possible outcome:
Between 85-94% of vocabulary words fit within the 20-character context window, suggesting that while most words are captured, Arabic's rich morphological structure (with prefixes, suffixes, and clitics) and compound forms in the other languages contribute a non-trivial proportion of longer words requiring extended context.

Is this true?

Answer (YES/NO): NO